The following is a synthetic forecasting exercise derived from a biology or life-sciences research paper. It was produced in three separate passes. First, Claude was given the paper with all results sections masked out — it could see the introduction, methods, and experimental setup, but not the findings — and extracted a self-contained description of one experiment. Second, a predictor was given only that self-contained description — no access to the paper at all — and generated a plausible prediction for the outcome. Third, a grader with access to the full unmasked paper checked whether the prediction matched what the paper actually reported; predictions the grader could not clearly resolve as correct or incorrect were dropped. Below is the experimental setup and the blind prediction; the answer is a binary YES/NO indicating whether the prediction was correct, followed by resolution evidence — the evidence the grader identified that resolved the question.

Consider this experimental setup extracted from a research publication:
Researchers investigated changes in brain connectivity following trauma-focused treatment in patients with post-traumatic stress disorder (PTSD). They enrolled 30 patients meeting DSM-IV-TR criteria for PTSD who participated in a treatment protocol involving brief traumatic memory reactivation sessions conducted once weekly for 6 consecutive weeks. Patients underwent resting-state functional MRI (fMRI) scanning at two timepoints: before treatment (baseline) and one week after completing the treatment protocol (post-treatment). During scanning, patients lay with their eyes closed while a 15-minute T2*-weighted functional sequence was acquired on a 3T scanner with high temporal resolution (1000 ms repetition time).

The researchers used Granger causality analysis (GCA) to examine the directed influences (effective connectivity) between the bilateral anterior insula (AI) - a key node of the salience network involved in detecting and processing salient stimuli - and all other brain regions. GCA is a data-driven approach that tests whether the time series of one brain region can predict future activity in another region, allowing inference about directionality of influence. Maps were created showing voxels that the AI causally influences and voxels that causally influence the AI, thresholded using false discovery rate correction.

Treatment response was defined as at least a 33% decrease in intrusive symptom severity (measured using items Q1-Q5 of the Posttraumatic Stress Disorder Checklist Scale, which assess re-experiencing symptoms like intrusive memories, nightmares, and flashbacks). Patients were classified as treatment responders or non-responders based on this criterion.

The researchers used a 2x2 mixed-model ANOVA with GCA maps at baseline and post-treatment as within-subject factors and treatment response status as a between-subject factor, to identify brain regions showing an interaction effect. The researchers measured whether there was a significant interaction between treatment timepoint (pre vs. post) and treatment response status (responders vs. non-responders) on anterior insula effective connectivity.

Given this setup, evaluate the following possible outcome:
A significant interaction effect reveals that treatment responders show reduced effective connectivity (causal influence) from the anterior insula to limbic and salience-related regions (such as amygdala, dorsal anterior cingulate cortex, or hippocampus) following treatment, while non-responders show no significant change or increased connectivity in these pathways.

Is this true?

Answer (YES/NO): YES